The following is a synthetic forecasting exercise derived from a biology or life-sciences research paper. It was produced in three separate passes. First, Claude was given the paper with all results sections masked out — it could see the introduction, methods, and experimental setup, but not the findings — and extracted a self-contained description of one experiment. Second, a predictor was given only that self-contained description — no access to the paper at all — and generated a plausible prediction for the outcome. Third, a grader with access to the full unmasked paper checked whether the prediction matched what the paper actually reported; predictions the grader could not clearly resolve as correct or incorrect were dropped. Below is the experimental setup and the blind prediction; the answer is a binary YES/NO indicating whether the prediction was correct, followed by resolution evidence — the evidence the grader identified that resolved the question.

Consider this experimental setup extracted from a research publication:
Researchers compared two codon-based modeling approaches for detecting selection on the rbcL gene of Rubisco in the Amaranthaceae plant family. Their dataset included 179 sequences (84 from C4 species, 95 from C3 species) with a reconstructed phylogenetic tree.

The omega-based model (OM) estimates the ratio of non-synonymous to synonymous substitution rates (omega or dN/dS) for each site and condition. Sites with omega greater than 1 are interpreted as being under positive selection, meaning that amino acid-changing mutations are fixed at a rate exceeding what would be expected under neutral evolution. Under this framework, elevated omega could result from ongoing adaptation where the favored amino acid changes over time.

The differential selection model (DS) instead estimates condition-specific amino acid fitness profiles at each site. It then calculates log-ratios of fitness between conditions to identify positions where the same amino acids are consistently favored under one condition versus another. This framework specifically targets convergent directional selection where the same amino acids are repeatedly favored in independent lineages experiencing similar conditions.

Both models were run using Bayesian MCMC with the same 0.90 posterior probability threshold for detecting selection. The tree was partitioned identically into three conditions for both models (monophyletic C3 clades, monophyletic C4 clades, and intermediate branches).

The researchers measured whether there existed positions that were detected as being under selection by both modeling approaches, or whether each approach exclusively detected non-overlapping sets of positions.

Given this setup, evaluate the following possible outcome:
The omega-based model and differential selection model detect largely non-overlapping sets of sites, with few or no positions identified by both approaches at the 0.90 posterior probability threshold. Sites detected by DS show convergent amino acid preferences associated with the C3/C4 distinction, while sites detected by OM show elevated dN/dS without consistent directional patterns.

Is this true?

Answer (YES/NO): NO